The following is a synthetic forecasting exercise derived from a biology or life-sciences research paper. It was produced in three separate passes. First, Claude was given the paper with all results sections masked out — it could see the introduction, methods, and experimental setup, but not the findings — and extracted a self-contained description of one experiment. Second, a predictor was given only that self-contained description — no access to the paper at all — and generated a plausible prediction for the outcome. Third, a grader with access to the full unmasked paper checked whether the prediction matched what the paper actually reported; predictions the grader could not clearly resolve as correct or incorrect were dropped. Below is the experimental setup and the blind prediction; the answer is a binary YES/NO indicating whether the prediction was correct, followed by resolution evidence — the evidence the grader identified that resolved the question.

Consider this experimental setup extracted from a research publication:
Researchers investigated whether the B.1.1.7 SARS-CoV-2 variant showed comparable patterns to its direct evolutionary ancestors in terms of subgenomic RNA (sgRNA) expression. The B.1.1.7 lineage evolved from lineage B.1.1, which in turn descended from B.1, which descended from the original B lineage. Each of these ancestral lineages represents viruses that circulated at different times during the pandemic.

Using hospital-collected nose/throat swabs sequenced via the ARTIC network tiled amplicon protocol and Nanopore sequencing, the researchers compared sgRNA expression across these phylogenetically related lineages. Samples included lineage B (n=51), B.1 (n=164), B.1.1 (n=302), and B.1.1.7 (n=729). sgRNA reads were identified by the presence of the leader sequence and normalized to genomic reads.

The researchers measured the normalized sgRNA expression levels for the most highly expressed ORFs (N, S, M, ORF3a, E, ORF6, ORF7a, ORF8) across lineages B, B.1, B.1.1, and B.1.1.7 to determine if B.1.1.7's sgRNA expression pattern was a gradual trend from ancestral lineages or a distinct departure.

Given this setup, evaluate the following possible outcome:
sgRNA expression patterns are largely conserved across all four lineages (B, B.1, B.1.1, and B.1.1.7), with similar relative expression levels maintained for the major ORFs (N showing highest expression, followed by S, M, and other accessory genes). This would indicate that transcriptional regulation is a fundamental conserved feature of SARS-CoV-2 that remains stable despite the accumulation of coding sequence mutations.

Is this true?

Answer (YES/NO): NO